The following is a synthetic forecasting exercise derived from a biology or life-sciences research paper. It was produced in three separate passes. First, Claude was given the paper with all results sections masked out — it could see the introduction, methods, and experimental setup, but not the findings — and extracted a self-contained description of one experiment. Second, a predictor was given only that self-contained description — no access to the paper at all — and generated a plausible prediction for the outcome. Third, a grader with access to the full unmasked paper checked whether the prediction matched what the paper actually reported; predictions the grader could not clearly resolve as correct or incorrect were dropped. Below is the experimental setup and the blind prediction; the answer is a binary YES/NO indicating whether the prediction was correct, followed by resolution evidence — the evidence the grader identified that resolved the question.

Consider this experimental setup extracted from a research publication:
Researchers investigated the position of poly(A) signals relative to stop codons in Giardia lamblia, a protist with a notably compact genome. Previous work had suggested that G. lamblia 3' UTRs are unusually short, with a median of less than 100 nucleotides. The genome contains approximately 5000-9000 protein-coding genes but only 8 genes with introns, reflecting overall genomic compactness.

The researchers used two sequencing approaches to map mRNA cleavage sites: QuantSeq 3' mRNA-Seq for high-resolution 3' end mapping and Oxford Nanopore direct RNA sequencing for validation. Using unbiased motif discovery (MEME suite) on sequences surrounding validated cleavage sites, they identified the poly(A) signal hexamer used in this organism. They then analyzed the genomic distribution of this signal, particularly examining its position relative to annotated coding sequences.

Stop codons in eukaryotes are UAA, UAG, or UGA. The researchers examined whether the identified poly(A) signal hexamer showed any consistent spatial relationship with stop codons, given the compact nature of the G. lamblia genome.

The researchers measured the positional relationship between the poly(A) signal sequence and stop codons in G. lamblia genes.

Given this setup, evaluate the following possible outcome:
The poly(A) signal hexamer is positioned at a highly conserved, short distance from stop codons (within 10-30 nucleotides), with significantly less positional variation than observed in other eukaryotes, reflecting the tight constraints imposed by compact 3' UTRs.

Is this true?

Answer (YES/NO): NO